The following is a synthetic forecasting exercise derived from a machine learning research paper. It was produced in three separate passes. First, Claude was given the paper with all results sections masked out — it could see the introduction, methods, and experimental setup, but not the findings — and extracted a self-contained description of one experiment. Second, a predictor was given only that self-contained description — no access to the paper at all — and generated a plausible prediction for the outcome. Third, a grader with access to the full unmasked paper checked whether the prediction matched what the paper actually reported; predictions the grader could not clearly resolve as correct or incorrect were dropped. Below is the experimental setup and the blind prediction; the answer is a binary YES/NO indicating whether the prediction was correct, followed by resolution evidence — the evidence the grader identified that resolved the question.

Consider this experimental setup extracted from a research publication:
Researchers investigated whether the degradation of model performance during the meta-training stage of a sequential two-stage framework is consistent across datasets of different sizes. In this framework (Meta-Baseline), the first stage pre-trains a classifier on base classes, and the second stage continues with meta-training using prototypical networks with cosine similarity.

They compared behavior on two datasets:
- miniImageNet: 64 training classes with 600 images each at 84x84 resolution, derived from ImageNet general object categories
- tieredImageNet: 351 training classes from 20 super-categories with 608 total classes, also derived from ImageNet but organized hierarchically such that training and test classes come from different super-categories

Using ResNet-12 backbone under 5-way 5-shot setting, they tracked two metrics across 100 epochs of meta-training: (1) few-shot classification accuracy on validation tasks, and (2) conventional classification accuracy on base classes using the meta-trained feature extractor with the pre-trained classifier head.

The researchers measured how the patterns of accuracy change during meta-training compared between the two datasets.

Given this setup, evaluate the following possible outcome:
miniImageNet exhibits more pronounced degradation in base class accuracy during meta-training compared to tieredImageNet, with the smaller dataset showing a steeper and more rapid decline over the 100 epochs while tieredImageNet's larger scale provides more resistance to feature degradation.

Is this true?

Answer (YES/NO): NO